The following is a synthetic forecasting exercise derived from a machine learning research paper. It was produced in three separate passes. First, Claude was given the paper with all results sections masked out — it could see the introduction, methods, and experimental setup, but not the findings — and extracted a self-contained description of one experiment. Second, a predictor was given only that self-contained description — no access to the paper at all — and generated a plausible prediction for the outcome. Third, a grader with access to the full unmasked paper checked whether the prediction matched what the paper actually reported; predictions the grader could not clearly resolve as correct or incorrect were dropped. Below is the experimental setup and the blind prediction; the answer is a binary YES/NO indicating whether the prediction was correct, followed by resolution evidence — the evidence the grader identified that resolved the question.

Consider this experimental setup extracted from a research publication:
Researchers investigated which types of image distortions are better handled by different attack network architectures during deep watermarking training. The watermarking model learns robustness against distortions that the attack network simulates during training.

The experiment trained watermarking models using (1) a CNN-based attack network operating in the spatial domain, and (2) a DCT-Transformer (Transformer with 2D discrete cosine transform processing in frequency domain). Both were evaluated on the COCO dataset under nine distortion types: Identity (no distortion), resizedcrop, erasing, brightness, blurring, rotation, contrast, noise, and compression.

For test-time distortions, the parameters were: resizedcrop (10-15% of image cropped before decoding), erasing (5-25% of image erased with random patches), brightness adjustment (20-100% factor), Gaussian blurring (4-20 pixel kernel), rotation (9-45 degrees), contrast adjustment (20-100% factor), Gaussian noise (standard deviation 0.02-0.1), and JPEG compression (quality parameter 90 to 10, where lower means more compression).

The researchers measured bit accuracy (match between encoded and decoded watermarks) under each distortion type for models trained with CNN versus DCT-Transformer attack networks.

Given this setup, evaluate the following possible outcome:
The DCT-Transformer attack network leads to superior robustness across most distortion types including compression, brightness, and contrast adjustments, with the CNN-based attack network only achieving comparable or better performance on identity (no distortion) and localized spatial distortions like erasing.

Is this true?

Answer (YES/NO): NO